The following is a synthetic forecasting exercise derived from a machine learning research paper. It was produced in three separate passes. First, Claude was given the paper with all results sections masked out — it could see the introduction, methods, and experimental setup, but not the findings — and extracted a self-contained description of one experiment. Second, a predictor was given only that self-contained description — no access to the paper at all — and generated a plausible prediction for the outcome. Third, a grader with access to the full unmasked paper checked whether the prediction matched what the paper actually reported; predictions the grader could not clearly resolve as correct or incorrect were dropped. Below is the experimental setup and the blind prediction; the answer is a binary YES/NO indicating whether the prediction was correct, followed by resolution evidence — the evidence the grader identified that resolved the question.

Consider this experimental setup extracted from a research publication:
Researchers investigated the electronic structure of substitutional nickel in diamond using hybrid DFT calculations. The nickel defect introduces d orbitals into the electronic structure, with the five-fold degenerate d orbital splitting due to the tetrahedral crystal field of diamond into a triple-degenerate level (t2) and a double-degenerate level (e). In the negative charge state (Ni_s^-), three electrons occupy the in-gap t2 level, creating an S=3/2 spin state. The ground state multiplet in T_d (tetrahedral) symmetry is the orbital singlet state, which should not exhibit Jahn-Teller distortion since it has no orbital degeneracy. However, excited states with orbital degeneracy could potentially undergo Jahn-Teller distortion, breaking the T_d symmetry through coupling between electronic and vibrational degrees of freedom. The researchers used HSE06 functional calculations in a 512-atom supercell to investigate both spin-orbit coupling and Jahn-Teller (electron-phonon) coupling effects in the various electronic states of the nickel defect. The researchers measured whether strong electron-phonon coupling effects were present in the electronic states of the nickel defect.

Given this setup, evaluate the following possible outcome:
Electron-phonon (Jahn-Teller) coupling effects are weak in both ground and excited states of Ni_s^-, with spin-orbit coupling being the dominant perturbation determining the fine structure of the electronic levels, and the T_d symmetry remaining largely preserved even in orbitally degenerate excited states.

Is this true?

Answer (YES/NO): NO